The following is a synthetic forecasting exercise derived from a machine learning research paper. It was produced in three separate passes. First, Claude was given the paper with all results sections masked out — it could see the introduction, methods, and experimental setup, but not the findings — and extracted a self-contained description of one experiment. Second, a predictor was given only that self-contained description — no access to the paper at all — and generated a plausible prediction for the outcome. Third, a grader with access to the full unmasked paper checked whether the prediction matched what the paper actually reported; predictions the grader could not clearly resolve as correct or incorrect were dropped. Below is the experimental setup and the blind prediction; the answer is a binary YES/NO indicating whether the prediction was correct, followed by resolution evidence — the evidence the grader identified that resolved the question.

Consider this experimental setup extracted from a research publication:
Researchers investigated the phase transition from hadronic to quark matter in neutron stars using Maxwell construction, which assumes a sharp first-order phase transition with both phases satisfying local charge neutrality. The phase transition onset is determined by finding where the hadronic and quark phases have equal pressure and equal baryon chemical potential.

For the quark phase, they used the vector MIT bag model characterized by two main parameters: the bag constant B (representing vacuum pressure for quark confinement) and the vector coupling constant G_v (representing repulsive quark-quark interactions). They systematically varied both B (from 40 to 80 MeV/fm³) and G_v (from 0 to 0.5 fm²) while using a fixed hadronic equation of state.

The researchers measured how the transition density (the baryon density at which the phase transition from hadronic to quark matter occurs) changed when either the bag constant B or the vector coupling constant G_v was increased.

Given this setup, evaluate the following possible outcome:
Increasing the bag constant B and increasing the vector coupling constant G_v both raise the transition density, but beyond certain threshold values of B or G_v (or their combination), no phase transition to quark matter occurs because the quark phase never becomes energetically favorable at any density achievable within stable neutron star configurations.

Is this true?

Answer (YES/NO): NO